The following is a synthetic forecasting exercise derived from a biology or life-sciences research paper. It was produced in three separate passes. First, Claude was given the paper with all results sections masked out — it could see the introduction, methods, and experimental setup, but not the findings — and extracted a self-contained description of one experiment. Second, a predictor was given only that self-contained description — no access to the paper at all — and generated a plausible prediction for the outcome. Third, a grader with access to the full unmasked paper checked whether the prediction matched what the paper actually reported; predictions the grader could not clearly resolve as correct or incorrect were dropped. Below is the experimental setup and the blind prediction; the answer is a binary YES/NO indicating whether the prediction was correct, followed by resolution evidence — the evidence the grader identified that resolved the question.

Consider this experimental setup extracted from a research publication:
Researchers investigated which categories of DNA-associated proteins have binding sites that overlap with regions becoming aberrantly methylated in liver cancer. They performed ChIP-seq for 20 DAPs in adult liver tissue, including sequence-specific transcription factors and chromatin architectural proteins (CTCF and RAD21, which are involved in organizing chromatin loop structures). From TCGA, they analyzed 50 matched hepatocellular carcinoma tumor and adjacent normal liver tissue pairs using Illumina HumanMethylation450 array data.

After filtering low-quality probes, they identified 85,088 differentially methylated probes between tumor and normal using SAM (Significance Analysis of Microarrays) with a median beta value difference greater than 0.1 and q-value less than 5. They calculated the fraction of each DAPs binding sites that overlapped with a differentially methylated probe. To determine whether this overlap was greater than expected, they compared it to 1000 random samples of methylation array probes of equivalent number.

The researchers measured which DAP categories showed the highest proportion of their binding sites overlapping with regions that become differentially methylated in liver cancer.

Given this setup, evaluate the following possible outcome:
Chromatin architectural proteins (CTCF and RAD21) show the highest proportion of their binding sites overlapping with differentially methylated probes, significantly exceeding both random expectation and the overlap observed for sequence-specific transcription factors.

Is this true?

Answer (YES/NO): NO